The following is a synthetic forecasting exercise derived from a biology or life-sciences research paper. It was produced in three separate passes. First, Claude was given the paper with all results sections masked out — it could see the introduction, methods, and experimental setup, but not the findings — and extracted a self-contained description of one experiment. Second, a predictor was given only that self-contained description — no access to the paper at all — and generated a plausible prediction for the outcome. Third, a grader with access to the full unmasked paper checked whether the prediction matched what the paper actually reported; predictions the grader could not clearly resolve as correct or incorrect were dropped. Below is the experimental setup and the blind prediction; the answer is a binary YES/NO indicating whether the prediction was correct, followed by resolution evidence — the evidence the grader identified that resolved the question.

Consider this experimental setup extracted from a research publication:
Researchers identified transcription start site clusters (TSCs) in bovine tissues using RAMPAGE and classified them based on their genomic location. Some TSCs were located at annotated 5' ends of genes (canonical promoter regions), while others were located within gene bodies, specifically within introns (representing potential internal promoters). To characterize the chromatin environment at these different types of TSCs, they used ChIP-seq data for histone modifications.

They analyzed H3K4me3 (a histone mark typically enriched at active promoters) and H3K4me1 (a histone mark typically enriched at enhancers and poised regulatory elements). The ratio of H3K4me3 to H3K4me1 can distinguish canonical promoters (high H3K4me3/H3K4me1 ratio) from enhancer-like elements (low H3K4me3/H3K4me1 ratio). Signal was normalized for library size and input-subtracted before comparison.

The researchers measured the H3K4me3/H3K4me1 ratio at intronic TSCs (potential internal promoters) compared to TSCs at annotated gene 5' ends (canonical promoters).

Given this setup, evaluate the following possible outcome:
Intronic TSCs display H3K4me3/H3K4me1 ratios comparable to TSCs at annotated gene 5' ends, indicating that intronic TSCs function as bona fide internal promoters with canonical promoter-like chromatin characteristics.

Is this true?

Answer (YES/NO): YES